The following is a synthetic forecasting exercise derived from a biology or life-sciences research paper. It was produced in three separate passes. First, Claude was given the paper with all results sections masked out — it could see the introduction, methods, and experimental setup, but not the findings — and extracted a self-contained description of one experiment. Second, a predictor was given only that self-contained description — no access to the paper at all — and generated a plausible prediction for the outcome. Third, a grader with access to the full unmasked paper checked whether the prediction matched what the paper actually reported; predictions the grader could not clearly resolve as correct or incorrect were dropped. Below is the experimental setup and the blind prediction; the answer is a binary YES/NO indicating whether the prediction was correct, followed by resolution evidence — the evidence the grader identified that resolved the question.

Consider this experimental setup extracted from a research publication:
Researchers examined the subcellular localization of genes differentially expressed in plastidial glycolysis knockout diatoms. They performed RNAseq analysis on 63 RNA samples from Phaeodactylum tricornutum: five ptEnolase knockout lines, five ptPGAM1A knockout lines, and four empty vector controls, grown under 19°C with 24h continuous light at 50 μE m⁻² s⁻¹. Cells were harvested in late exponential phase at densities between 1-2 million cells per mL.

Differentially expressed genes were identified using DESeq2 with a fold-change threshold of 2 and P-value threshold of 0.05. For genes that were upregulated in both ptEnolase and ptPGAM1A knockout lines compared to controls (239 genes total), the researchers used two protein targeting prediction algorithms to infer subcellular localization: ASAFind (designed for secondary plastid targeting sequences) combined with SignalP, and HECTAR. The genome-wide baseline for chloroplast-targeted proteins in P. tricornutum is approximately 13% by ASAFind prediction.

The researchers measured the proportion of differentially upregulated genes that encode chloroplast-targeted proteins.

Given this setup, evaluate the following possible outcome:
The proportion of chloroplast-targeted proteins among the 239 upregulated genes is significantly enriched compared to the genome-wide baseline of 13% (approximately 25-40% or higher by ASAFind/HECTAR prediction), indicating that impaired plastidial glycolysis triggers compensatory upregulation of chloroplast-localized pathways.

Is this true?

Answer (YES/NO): YES